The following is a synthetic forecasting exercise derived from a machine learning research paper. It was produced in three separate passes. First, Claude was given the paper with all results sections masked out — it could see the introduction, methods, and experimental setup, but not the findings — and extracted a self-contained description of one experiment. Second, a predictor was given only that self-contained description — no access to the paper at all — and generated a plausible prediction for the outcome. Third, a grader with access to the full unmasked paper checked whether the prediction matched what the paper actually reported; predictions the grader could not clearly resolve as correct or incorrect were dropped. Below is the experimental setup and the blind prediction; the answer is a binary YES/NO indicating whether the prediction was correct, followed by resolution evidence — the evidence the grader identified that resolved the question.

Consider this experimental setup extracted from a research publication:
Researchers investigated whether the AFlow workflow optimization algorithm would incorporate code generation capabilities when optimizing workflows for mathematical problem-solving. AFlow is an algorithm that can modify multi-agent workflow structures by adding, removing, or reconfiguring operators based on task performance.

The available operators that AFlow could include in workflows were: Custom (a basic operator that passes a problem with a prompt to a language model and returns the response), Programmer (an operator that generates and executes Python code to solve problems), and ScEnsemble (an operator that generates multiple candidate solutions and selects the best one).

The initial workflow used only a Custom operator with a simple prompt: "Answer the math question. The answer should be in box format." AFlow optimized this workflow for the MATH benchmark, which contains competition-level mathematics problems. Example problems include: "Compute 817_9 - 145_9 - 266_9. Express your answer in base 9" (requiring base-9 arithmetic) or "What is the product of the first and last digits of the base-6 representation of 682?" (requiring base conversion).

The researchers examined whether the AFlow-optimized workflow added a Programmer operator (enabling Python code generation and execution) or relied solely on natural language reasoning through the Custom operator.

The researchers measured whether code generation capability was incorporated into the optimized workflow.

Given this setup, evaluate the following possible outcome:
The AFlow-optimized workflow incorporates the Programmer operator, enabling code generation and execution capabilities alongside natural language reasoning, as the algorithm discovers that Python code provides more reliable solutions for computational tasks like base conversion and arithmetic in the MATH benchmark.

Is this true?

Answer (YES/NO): YES